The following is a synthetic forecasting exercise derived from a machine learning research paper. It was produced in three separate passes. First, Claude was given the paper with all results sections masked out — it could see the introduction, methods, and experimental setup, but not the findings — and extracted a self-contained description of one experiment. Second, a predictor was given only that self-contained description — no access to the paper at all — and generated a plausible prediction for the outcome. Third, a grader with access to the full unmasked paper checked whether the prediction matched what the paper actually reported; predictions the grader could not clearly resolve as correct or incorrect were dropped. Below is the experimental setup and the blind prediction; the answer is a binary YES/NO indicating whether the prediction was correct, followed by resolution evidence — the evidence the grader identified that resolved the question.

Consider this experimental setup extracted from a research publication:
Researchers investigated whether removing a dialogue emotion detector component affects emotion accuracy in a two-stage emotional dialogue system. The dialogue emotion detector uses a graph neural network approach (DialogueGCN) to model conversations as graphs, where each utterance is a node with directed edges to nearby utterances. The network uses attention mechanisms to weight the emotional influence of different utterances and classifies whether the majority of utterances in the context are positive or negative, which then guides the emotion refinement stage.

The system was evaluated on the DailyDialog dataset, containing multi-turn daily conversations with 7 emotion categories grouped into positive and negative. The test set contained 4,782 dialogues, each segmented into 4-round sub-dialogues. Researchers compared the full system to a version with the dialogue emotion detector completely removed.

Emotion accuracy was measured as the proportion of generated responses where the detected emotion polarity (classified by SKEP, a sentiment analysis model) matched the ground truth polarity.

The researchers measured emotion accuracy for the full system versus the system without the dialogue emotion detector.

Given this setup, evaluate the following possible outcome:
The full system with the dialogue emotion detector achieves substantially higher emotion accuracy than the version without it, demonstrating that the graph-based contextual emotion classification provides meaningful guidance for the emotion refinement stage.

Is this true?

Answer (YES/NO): NO